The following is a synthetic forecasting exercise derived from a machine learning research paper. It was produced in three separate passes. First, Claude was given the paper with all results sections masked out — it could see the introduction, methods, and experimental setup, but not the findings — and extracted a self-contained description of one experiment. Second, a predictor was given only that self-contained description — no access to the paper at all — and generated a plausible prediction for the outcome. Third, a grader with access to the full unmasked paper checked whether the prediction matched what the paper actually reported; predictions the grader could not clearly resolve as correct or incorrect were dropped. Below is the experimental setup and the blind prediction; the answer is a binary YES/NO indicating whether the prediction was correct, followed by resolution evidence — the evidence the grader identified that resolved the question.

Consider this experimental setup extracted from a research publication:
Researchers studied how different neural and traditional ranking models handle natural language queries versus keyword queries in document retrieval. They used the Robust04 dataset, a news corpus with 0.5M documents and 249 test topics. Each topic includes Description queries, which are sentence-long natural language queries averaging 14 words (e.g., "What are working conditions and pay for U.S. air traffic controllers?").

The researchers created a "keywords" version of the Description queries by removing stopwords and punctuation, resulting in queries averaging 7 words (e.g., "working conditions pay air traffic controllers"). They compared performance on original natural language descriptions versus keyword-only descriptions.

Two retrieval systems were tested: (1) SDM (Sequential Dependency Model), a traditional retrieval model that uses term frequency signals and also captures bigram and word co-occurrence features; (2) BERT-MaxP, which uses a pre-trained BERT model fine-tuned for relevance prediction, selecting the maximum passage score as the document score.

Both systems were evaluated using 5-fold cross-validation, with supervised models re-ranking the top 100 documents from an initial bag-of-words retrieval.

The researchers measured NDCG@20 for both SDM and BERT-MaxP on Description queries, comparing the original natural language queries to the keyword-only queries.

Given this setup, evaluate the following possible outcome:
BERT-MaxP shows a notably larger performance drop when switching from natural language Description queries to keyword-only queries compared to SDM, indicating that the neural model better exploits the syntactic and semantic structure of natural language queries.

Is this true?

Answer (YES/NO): YES